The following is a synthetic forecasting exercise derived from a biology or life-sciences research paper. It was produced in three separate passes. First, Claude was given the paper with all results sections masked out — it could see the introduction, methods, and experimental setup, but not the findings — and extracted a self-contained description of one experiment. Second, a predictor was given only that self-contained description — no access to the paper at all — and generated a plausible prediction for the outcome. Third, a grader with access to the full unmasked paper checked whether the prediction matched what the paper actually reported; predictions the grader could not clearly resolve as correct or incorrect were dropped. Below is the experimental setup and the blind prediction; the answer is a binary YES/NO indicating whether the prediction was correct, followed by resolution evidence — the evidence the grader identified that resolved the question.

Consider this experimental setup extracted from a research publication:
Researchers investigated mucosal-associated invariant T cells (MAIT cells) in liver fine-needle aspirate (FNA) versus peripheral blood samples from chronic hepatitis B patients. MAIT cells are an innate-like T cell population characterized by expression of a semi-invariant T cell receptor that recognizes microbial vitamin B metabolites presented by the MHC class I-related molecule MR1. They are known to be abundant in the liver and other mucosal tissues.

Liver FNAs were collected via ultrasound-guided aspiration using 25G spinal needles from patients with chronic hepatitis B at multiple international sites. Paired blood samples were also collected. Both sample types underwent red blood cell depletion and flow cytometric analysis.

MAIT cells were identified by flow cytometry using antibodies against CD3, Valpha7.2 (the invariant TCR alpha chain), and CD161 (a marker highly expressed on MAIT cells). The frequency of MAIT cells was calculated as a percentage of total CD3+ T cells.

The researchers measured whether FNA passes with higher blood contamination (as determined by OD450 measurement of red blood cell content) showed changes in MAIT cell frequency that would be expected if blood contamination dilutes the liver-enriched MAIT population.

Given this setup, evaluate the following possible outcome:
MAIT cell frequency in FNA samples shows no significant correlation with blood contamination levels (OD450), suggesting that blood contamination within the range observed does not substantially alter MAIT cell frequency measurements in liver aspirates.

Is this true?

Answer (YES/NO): NO